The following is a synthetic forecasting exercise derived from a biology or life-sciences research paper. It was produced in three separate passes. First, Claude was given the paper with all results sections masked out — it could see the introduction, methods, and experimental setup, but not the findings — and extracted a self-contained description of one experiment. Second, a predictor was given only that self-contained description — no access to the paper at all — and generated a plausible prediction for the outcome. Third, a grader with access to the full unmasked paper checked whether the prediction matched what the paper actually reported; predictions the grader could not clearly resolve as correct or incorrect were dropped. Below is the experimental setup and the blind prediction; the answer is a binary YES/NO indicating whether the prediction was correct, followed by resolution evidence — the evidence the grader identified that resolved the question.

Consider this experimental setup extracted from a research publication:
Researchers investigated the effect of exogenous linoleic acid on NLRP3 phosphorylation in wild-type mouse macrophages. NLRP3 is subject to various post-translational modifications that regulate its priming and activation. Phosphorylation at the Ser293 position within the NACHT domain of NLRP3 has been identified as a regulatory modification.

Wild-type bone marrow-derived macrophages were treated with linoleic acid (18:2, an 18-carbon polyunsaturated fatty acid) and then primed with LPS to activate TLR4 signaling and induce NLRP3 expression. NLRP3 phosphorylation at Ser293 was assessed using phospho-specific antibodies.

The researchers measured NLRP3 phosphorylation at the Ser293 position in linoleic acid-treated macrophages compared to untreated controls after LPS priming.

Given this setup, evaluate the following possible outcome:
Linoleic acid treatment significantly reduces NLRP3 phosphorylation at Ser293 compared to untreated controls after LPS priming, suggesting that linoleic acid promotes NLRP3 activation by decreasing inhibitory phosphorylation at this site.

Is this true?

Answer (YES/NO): NO